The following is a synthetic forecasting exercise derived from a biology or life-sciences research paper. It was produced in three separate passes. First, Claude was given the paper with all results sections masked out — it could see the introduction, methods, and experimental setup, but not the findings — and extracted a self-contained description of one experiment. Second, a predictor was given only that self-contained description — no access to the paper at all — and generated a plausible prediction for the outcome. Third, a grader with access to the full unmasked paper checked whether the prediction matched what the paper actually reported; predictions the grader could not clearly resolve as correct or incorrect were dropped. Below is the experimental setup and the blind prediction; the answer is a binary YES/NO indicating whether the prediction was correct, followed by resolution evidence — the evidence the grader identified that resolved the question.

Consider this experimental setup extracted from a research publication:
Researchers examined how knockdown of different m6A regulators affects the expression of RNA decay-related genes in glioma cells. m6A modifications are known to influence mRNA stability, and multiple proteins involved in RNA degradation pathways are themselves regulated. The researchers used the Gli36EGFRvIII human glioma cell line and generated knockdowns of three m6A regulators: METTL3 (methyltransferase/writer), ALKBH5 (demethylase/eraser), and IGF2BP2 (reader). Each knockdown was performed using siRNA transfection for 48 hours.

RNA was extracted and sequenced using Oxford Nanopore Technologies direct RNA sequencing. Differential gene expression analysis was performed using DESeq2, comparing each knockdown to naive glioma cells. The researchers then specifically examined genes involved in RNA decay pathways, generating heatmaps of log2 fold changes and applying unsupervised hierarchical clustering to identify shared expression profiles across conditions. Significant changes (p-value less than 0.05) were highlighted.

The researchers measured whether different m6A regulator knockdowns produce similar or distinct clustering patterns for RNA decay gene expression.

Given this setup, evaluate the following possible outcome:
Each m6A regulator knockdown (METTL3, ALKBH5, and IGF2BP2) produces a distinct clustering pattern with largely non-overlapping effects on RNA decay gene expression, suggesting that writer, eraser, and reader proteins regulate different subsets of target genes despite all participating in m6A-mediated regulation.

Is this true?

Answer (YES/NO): NO